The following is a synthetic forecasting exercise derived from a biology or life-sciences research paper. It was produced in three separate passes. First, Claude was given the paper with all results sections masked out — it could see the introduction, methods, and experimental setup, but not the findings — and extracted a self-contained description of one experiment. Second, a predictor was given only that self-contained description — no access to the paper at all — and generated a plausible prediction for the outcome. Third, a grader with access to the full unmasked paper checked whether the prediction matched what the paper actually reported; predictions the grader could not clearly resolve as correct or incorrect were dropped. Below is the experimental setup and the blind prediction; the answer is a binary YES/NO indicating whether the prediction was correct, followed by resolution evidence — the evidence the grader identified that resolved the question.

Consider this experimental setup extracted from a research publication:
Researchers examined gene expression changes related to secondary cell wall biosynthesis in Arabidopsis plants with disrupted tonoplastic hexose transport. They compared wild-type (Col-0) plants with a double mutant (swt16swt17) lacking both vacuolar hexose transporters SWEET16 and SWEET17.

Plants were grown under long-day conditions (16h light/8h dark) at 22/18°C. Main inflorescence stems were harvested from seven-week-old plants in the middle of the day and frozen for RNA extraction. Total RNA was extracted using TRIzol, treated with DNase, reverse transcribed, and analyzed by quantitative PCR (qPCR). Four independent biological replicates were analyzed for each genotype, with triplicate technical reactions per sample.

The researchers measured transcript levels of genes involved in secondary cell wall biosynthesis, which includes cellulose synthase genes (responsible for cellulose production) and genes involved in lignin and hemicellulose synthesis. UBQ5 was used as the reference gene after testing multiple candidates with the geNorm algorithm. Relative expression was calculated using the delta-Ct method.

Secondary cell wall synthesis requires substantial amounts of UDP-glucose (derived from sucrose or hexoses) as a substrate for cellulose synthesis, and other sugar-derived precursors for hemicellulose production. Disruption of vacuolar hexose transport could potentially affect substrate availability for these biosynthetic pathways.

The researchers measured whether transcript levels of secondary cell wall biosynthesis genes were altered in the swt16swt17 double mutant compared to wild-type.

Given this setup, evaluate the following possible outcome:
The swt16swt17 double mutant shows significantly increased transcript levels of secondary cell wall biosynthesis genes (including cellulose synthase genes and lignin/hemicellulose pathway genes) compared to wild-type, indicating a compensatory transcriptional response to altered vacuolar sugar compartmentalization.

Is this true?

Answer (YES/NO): NO